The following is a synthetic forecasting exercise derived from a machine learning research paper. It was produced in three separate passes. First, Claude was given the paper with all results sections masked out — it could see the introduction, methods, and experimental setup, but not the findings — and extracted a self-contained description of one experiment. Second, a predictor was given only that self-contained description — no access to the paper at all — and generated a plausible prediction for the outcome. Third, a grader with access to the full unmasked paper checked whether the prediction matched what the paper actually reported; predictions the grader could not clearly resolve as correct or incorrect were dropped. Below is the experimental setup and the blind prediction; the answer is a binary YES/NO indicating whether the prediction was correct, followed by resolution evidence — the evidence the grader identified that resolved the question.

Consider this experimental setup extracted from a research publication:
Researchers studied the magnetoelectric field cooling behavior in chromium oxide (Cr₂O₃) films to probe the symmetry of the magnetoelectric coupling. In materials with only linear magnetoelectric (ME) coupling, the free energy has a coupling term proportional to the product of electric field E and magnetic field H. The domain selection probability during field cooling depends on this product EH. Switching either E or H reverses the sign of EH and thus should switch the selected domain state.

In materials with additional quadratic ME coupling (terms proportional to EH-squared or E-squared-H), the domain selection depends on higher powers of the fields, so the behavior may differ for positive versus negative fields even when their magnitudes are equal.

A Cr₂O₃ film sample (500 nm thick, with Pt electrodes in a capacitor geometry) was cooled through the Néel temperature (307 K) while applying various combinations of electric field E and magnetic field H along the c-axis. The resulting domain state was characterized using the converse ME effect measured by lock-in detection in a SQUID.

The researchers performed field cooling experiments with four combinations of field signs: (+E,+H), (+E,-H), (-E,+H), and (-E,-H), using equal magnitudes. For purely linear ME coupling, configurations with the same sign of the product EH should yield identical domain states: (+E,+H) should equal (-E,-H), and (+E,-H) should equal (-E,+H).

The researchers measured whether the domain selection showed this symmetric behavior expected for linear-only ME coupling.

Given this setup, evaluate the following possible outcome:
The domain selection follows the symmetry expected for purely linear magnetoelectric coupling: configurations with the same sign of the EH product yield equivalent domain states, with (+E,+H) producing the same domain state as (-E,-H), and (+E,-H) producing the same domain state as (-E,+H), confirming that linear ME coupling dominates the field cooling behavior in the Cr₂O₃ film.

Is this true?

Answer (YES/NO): NO